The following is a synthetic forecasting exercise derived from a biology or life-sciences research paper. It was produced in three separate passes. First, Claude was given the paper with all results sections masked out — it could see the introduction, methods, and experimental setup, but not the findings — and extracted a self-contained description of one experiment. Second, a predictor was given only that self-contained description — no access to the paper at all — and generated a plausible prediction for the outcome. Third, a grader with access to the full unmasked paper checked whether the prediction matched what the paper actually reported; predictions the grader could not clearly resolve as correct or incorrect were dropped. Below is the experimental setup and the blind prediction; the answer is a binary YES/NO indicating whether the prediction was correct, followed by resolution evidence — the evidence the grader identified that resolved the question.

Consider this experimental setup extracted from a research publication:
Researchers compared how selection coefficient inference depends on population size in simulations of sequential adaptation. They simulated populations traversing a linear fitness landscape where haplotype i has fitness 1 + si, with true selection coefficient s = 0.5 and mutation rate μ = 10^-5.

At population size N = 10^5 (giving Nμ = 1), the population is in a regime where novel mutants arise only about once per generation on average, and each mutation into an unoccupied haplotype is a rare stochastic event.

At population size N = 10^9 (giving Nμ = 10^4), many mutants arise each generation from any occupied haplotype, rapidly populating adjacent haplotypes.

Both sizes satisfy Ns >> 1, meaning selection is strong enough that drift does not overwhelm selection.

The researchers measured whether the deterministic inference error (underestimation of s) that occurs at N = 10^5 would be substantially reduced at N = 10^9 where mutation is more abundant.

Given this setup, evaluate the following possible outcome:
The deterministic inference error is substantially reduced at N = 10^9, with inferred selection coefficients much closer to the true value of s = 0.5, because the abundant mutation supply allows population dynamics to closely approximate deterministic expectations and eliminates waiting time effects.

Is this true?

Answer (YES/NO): YES